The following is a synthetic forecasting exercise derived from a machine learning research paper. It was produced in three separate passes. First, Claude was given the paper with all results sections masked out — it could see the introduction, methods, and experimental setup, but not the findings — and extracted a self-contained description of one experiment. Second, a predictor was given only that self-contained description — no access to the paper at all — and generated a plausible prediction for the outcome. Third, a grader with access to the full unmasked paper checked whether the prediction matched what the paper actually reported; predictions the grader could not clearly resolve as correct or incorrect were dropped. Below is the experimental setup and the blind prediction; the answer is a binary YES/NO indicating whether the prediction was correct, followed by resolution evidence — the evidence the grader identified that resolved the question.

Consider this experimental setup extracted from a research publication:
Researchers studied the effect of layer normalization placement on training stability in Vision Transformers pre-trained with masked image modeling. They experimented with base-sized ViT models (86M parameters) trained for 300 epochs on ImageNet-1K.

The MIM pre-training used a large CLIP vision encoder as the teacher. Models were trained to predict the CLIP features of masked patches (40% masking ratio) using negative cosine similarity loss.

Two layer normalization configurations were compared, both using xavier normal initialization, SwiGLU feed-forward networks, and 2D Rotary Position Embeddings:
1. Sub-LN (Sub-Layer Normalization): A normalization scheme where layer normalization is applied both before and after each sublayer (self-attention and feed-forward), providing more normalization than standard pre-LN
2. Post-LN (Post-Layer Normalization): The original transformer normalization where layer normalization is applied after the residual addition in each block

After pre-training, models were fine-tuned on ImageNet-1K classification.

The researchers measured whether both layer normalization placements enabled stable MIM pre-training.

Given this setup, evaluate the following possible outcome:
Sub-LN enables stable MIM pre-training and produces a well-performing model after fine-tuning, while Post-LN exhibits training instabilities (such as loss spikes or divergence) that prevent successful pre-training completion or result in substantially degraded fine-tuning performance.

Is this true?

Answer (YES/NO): YES